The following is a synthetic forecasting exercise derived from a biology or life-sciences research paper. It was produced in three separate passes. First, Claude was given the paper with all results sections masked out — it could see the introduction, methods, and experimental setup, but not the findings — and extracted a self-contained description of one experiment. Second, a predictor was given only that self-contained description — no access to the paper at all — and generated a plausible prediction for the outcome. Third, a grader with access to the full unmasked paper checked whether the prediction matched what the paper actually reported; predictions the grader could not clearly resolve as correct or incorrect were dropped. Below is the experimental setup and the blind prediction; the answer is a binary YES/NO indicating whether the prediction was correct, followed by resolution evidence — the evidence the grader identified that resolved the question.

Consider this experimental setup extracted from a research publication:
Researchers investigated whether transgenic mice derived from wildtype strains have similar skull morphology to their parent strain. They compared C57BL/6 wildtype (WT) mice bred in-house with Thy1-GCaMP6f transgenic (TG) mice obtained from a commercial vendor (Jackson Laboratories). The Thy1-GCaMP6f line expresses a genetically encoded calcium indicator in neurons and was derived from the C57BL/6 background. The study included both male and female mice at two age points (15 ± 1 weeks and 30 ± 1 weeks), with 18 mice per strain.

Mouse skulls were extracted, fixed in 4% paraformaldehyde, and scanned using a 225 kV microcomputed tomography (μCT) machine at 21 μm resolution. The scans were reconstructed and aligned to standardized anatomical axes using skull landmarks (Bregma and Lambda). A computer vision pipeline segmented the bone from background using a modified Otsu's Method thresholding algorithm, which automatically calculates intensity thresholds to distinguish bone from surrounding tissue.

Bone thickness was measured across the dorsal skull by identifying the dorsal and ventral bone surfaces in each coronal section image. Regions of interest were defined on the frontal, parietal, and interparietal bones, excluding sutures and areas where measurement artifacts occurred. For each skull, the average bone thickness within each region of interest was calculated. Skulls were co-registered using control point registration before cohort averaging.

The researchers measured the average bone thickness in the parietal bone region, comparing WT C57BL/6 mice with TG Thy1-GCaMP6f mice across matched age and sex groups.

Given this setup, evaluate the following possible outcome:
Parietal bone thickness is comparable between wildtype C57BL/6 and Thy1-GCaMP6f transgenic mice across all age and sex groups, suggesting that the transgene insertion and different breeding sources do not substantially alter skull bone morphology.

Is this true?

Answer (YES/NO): NO